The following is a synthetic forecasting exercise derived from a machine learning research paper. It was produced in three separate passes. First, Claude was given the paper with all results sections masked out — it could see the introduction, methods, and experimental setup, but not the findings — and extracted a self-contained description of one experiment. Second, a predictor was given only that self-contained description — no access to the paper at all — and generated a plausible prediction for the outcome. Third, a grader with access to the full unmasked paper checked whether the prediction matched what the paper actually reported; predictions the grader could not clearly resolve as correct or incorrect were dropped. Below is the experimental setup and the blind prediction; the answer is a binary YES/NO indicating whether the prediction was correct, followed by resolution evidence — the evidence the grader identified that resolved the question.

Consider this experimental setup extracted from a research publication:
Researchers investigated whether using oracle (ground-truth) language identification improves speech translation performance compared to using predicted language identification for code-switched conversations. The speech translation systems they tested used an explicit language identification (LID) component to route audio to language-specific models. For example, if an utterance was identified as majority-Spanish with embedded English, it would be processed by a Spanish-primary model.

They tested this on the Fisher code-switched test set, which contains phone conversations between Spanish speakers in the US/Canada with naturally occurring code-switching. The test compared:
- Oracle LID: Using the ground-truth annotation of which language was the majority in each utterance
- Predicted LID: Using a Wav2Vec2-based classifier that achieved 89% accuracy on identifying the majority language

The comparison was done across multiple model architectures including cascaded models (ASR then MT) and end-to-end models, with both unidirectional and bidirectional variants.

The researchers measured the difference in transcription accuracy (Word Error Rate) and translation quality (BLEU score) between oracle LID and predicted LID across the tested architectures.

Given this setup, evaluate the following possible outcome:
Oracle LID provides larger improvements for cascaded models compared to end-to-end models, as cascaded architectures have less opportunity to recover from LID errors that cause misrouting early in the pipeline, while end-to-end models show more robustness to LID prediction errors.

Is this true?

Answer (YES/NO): NO